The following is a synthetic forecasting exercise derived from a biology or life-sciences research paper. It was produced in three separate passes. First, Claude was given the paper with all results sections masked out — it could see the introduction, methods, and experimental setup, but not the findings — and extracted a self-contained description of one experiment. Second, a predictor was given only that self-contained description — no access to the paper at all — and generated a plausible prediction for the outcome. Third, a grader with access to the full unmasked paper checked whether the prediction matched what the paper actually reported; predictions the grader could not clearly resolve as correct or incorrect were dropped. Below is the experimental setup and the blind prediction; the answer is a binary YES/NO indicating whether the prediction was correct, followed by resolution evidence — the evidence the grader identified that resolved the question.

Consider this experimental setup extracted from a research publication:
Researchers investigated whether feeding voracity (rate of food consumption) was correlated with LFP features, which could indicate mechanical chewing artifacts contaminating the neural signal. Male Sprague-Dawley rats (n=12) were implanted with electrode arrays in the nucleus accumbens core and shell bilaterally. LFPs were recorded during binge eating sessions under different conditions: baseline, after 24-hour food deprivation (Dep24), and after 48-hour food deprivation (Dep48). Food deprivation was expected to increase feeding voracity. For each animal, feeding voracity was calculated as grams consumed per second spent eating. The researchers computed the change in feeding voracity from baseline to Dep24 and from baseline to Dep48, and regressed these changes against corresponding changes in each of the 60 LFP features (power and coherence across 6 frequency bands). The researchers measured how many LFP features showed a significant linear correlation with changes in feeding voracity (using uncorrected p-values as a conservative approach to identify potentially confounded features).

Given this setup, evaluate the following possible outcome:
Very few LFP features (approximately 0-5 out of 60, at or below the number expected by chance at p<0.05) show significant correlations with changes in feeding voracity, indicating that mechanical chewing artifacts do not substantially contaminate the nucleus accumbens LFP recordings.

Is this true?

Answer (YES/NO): YES